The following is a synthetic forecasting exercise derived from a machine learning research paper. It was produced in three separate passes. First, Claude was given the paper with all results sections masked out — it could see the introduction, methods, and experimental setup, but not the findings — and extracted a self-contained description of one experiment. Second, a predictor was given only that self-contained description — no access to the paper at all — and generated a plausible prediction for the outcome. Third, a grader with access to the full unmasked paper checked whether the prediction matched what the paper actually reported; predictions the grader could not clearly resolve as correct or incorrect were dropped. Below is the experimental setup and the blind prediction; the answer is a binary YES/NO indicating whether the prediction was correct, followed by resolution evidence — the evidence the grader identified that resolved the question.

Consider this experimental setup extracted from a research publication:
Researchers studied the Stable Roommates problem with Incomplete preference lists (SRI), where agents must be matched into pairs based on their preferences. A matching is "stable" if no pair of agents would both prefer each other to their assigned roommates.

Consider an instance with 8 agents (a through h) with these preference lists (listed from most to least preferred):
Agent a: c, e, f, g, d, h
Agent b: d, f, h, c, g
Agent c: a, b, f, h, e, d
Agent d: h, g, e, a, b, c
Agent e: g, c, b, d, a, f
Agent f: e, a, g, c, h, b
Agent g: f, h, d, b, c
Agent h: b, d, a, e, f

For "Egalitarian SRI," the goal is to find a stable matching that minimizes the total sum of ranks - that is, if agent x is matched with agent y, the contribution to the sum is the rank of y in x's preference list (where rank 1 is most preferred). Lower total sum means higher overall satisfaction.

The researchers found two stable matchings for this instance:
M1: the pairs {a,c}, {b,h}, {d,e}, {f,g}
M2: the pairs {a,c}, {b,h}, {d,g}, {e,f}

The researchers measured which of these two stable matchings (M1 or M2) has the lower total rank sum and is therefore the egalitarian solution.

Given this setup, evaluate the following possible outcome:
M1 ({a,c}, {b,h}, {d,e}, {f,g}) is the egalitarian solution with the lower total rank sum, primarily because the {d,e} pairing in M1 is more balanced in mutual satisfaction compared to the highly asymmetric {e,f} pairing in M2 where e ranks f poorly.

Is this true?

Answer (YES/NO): YES